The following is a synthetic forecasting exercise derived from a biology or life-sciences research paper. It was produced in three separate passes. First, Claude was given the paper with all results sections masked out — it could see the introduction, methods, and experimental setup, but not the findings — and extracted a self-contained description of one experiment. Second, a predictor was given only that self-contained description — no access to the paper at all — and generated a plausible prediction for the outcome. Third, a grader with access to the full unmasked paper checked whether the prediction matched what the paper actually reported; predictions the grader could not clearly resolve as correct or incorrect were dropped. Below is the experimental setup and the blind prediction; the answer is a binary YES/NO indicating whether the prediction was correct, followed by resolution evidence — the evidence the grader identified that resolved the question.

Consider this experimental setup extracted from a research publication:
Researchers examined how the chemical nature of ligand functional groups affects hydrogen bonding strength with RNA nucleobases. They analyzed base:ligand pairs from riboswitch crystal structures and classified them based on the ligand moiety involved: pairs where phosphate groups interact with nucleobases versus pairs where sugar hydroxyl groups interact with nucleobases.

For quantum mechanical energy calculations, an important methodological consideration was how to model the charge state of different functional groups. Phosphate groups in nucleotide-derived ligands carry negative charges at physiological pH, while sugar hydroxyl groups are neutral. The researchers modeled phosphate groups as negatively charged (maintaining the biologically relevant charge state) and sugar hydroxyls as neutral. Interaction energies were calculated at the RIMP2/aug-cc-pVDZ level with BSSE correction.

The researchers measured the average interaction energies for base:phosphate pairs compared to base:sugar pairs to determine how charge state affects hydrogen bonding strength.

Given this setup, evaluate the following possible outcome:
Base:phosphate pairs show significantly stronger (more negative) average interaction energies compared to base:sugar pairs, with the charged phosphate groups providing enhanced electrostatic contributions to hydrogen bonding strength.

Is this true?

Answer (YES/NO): YES